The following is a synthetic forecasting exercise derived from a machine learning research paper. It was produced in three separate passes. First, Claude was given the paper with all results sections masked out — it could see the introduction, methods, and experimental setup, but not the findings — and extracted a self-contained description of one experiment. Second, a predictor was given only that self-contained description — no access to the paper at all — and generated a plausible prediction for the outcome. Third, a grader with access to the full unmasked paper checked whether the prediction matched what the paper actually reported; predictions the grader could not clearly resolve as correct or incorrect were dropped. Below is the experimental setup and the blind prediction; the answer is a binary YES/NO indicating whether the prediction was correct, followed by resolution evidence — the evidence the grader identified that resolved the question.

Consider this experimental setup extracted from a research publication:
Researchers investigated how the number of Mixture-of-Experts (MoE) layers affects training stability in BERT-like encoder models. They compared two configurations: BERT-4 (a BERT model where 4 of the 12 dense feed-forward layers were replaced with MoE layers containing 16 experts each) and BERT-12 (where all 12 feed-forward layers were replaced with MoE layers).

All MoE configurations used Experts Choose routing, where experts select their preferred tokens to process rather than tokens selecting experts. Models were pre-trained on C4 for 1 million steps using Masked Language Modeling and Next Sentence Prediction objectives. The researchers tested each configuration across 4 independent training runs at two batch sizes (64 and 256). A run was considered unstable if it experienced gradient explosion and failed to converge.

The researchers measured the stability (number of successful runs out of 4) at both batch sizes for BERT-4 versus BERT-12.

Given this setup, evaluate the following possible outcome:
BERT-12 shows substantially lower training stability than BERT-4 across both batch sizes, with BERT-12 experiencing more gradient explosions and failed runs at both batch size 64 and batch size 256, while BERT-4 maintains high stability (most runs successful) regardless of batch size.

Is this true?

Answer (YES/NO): NO